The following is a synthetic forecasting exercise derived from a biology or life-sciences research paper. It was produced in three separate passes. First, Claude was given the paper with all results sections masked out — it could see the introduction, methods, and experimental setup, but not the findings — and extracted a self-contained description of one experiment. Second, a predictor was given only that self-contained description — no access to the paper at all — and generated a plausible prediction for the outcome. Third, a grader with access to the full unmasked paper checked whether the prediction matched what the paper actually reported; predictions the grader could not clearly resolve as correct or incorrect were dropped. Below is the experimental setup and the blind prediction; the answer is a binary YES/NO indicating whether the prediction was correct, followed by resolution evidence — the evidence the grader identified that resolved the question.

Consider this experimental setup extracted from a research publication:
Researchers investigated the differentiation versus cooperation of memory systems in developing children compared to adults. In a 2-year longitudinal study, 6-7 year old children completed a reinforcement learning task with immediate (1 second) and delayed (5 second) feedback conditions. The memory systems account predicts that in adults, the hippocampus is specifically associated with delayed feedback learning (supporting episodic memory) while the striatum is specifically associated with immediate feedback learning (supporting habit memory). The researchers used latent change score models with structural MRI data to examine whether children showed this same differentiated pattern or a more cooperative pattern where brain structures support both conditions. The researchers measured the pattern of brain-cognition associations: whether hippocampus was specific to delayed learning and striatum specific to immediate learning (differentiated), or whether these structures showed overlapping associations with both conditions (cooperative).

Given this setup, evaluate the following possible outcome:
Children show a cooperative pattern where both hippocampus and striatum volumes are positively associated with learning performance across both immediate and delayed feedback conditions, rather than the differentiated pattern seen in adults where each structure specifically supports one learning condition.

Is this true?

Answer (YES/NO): NO